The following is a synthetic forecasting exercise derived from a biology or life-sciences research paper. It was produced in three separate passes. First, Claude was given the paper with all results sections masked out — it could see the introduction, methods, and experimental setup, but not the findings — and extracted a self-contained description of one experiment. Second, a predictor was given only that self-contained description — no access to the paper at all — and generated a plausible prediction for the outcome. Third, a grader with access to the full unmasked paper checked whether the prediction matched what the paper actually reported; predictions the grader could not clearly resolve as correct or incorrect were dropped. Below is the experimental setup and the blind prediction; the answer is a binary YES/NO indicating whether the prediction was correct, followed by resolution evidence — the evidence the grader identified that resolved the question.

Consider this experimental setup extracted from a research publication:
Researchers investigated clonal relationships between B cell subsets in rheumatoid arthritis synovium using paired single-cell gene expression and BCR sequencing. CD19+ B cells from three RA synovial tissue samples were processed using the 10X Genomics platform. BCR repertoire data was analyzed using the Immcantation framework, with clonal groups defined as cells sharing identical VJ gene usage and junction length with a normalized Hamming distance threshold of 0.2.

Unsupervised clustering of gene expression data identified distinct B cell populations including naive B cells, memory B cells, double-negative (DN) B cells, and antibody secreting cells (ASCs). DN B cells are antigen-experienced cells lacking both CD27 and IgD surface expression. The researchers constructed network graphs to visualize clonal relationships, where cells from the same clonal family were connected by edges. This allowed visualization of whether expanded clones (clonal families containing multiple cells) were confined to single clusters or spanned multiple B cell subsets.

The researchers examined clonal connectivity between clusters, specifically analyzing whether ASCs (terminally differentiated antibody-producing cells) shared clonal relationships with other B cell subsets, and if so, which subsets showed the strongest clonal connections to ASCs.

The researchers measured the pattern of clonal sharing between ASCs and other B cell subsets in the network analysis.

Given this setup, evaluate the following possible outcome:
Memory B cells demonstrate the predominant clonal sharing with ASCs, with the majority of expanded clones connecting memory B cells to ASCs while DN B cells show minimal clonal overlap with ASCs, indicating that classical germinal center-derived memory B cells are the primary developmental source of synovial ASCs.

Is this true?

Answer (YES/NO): NO